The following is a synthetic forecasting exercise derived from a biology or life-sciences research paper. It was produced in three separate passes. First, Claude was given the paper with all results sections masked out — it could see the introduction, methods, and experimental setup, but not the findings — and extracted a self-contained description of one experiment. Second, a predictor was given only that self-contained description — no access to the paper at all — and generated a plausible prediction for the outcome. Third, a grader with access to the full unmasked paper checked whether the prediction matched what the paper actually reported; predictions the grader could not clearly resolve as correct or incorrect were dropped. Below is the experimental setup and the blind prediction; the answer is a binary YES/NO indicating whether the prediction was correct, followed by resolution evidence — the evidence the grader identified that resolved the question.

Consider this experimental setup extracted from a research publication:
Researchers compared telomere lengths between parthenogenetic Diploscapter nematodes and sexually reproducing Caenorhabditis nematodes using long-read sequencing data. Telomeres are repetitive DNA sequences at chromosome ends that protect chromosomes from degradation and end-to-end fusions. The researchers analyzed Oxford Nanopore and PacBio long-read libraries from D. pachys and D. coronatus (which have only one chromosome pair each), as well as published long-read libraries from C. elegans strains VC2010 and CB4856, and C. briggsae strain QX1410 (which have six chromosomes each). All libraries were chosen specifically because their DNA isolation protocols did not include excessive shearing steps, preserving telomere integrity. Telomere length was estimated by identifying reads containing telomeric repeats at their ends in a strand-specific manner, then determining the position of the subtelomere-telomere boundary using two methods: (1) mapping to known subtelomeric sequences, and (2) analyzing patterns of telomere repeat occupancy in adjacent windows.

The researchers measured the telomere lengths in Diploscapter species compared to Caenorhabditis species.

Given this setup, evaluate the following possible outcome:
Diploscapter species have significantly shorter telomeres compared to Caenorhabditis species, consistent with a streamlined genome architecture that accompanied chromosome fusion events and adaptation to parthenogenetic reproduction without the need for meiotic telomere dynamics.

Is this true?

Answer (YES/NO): YES